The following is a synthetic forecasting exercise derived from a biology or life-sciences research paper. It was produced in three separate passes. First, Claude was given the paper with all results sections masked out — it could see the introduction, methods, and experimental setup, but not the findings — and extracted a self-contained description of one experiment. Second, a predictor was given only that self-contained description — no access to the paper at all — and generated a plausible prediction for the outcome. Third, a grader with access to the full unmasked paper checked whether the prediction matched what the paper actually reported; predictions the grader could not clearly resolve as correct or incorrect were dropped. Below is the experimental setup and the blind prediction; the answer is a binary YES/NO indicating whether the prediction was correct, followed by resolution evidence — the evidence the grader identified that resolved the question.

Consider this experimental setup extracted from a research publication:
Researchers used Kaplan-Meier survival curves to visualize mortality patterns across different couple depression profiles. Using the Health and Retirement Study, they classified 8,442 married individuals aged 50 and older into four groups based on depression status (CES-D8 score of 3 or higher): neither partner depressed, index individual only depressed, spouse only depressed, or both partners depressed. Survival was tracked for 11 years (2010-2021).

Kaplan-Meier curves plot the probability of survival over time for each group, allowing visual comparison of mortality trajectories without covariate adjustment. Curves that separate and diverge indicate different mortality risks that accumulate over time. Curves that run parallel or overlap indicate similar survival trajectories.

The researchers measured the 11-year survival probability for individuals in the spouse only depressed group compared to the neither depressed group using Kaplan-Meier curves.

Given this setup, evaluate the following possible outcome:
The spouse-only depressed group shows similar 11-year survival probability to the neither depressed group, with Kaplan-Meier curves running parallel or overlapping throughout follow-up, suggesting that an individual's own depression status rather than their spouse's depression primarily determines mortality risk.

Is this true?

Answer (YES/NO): NO